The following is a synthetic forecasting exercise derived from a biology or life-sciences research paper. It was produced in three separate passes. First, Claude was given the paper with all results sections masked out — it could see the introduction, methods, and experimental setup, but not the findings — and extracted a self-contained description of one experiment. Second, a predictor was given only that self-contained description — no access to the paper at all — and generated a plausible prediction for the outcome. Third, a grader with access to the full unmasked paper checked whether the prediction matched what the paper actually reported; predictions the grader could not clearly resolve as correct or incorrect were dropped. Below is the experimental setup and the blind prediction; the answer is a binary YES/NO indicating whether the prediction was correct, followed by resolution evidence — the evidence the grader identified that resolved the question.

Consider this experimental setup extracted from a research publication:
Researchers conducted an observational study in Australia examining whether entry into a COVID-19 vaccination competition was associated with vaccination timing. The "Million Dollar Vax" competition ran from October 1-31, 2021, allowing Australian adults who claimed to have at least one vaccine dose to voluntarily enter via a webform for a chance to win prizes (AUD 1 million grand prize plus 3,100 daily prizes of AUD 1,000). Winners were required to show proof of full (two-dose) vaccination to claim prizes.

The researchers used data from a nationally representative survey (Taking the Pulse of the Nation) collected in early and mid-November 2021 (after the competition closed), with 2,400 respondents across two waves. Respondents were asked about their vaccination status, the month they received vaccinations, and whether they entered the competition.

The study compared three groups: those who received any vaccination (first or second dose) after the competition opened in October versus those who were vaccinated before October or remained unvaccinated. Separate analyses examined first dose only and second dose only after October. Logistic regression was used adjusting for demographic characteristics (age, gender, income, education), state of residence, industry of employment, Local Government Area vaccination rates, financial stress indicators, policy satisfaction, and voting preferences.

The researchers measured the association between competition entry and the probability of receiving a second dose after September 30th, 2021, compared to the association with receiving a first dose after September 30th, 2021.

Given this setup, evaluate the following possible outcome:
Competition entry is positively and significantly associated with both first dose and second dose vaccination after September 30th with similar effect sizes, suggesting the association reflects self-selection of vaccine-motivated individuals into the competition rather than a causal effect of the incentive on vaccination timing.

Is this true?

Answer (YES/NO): NO